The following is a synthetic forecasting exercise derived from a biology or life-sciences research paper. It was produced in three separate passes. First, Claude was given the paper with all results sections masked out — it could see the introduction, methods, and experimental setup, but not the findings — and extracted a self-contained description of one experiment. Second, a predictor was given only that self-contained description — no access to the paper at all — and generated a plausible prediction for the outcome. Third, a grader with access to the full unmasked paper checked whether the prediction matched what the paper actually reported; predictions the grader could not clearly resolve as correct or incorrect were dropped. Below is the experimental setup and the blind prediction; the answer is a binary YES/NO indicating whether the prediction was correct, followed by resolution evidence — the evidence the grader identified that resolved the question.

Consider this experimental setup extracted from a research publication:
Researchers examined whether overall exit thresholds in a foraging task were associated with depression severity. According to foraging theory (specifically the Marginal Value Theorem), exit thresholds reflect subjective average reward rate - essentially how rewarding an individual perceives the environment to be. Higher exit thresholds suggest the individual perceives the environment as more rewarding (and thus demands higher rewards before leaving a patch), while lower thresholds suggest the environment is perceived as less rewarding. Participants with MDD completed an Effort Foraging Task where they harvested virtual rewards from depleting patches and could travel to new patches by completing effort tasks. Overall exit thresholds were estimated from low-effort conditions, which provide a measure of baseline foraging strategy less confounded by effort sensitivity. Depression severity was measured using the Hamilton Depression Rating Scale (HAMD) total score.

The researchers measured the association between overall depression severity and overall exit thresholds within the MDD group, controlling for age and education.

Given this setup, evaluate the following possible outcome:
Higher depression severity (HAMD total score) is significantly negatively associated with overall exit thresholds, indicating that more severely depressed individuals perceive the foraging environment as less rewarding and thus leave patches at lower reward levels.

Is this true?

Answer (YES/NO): YES